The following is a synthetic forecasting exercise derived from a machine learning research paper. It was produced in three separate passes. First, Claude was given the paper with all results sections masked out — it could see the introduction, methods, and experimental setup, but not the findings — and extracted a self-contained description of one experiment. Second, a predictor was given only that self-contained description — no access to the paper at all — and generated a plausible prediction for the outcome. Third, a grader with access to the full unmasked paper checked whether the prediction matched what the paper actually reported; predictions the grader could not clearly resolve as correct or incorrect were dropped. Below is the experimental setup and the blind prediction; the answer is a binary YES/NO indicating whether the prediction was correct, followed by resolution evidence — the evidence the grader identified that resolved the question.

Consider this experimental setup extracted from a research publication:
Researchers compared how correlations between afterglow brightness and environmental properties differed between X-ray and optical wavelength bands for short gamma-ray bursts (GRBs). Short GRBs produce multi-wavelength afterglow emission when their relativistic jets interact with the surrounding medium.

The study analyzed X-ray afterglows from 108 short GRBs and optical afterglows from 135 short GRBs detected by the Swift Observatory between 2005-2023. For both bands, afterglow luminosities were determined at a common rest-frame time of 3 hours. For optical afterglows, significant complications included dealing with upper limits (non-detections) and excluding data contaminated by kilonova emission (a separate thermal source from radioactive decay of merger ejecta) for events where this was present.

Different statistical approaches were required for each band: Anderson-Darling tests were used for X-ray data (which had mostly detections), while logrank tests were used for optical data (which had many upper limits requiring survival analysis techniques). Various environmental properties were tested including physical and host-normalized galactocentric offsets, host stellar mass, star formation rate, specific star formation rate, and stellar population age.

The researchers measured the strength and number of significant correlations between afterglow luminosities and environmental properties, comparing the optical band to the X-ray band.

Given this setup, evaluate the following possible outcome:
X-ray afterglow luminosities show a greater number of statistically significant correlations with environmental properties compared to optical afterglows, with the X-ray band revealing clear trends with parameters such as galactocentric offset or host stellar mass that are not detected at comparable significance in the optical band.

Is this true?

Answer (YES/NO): YES